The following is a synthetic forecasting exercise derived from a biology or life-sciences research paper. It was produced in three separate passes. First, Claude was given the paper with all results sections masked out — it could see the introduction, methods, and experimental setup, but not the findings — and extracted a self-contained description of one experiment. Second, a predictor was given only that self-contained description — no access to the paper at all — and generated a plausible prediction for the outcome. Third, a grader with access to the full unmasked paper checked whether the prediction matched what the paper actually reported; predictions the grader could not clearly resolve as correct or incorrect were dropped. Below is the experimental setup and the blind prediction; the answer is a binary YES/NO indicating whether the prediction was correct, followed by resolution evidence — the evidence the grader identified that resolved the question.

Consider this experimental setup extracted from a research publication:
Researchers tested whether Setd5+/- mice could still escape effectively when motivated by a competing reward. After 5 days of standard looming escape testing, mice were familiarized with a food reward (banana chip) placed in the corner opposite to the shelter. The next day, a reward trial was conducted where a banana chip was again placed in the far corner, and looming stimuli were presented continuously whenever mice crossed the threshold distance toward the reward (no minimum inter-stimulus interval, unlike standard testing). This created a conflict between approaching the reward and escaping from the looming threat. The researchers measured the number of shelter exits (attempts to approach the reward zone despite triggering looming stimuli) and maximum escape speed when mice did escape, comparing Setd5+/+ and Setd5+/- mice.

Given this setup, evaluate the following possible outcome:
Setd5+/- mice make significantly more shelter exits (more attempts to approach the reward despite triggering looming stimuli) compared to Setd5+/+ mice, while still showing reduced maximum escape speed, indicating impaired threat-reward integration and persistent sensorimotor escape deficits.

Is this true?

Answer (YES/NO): NO